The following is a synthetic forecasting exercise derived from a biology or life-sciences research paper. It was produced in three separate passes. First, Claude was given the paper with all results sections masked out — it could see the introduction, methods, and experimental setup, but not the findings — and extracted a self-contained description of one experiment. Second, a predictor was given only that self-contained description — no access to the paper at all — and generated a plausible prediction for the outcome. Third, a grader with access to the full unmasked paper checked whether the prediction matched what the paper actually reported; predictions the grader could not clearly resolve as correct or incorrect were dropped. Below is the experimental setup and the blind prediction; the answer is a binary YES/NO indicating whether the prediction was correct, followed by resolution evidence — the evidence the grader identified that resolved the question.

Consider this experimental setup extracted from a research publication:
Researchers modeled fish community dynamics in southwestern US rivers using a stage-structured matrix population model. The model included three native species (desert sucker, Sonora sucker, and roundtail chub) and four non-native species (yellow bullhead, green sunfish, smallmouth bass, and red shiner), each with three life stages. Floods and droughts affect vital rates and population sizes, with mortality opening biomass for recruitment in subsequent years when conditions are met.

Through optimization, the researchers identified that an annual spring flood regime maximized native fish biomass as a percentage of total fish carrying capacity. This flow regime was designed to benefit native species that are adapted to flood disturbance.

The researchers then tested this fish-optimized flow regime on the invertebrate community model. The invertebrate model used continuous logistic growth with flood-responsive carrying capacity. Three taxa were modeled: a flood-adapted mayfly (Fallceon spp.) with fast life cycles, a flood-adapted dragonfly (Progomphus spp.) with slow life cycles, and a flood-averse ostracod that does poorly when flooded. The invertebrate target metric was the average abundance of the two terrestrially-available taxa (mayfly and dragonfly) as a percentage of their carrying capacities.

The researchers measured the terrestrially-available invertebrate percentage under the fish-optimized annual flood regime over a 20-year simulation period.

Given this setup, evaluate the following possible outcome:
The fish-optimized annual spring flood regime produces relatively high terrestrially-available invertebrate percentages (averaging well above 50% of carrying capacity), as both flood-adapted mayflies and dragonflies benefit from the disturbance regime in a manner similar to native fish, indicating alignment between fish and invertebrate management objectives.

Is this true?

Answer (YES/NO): NO